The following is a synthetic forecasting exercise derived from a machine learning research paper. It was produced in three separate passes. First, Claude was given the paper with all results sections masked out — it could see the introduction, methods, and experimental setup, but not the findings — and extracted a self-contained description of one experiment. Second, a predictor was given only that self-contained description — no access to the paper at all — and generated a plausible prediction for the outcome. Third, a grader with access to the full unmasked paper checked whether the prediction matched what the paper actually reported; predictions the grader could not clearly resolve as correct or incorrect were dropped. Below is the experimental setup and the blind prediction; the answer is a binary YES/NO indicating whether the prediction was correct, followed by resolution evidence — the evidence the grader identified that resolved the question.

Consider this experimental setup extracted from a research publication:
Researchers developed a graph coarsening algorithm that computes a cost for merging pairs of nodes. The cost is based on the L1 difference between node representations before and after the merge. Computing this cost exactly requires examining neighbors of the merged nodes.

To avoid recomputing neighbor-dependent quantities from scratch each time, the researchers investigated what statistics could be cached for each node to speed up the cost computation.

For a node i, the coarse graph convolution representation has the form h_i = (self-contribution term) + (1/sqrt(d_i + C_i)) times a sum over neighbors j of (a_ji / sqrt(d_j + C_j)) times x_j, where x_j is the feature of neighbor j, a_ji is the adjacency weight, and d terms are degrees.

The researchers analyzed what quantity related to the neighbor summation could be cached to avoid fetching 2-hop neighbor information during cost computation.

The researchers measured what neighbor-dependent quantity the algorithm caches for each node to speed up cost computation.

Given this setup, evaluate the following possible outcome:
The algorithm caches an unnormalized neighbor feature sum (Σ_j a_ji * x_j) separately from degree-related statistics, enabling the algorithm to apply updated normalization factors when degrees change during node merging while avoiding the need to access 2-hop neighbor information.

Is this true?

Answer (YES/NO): NO